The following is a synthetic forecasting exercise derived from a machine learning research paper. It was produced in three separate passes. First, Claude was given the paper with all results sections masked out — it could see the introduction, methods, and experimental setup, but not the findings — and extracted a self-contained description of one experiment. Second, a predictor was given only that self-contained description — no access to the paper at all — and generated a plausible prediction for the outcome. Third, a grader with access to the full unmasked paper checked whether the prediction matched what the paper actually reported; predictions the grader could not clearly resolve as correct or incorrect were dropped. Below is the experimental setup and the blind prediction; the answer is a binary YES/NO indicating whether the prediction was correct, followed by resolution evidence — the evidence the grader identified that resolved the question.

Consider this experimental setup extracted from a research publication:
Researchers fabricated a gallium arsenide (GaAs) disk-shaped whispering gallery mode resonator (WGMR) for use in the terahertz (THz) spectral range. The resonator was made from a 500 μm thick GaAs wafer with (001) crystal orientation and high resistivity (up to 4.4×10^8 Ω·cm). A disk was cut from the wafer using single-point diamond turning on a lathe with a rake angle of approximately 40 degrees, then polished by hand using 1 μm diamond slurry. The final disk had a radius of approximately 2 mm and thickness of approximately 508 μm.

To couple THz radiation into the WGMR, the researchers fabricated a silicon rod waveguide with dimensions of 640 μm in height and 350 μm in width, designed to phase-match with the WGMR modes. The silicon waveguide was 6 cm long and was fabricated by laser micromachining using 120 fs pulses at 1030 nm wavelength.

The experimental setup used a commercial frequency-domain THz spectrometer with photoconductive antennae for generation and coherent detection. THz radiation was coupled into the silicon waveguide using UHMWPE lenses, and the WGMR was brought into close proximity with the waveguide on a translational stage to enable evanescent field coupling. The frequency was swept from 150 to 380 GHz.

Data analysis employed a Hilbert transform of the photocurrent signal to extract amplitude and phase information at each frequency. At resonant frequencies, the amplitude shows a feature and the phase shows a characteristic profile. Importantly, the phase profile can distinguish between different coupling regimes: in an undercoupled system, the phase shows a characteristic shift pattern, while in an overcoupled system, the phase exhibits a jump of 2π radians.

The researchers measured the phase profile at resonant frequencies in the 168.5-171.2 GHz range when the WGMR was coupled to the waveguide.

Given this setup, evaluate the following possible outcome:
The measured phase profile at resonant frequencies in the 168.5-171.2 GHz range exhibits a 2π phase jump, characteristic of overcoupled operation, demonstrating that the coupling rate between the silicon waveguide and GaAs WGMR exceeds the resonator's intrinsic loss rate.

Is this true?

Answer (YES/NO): NO